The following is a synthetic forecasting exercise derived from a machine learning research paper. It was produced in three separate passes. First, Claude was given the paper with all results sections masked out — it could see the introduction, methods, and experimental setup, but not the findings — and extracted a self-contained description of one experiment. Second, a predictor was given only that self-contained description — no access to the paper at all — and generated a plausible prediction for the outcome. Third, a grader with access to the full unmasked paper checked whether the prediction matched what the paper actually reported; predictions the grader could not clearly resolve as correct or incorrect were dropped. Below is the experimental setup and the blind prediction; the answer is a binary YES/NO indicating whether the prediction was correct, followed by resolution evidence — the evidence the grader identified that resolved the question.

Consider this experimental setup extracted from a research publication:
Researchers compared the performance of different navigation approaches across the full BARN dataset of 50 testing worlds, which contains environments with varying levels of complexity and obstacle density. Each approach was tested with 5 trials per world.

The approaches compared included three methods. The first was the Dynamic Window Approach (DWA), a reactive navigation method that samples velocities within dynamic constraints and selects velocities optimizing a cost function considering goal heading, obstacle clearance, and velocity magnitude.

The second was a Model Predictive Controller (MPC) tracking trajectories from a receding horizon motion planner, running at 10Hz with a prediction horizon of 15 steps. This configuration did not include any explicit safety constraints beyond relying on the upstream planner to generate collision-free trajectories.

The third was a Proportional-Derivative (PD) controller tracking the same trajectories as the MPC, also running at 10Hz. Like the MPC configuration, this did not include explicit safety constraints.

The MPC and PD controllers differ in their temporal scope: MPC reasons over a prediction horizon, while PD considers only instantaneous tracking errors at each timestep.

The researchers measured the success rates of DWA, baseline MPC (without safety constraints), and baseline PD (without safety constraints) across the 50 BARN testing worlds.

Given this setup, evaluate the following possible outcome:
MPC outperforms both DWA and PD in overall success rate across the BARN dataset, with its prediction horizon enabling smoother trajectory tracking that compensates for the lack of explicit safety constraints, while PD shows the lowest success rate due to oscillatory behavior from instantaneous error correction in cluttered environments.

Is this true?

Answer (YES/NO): NO